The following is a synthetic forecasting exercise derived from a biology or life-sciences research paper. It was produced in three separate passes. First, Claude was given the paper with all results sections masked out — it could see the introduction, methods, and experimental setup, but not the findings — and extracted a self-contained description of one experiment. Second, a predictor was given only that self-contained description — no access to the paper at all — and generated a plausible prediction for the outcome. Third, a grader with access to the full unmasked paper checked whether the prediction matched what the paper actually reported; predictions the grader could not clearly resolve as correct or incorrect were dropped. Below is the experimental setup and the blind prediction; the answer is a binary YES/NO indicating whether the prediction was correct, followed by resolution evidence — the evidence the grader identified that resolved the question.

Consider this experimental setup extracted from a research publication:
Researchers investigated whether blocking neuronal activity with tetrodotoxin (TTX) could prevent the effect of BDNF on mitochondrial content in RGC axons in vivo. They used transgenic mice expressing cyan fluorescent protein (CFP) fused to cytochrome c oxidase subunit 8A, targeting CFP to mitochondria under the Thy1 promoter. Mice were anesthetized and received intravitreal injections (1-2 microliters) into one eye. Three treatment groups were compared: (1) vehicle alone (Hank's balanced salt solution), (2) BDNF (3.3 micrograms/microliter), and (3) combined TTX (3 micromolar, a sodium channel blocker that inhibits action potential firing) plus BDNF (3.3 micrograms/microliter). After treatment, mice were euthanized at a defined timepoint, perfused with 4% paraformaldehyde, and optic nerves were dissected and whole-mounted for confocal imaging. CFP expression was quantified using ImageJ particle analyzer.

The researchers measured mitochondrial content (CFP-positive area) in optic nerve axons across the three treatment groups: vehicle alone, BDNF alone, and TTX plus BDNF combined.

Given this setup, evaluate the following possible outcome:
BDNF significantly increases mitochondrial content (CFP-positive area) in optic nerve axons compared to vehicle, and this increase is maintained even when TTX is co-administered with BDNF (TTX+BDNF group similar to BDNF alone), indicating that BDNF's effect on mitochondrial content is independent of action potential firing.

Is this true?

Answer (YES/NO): NO